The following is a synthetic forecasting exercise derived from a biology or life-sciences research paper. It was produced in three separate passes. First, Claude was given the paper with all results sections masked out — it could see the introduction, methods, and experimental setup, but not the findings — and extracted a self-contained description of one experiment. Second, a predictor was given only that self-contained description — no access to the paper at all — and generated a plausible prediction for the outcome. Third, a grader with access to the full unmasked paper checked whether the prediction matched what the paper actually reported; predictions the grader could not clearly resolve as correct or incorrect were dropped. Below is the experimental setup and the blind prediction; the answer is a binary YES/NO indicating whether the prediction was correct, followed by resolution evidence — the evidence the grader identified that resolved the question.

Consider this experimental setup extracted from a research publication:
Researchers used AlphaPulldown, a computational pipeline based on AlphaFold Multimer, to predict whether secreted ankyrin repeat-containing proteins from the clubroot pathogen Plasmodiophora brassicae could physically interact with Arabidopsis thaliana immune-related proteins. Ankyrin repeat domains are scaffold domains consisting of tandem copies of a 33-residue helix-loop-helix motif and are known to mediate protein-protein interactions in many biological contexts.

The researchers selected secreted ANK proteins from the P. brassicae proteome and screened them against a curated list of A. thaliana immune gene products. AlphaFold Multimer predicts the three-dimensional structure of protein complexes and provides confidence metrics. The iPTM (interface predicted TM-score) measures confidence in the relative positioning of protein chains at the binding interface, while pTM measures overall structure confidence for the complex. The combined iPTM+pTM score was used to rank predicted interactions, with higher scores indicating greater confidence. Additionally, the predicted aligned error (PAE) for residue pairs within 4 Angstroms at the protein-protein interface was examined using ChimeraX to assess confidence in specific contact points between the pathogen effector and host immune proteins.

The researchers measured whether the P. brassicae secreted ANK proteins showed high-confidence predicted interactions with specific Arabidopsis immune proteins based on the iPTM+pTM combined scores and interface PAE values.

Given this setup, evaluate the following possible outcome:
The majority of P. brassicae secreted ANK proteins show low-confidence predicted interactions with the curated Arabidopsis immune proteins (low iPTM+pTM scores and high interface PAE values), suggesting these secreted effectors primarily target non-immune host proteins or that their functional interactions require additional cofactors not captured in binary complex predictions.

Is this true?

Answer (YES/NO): YES